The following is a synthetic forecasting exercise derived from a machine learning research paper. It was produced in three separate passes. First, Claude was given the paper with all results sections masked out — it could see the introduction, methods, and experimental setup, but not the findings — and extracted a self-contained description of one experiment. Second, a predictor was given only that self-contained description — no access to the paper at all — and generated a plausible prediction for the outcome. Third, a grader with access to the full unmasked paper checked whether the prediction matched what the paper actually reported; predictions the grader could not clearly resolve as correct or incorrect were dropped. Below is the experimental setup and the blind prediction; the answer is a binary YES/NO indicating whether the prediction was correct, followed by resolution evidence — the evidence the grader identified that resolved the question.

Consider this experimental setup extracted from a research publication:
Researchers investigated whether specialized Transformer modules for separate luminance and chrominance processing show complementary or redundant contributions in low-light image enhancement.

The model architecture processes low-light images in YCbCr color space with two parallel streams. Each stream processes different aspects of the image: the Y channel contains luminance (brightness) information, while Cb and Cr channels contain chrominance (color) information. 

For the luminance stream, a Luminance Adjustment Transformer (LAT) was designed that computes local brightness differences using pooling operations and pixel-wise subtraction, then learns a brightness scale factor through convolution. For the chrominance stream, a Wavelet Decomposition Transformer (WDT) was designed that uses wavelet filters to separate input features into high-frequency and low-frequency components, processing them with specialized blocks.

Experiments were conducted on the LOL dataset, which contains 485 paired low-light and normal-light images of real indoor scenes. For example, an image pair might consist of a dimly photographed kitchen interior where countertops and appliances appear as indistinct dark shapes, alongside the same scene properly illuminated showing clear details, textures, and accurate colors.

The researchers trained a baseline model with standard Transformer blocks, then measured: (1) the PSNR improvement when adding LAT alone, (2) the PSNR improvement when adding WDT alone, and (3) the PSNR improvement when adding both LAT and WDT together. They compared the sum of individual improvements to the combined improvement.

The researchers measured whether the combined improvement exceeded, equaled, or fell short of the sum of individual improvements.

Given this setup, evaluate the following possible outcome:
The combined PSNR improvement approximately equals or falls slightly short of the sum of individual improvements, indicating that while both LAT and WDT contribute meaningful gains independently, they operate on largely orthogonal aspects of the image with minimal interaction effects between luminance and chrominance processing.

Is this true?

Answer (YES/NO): NO